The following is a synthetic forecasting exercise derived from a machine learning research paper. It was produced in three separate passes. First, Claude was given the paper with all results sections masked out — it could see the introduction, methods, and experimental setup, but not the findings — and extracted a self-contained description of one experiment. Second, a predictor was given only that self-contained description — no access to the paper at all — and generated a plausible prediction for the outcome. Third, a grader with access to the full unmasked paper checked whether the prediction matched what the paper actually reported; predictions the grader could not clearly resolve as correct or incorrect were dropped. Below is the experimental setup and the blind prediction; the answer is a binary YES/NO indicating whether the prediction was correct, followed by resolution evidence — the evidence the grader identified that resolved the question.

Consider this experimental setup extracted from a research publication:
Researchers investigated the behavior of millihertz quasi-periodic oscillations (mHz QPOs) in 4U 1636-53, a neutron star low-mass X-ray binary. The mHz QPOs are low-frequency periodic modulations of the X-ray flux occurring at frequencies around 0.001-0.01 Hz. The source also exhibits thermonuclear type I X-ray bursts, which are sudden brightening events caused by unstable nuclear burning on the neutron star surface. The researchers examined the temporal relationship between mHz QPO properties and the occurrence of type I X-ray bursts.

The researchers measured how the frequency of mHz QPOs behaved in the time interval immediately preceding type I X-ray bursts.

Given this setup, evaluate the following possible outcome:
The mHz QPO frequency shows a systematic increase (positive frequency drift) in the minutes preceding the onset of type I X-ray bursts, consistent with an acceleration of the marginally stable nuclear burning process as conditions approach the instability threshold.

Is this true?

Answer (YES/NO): NO